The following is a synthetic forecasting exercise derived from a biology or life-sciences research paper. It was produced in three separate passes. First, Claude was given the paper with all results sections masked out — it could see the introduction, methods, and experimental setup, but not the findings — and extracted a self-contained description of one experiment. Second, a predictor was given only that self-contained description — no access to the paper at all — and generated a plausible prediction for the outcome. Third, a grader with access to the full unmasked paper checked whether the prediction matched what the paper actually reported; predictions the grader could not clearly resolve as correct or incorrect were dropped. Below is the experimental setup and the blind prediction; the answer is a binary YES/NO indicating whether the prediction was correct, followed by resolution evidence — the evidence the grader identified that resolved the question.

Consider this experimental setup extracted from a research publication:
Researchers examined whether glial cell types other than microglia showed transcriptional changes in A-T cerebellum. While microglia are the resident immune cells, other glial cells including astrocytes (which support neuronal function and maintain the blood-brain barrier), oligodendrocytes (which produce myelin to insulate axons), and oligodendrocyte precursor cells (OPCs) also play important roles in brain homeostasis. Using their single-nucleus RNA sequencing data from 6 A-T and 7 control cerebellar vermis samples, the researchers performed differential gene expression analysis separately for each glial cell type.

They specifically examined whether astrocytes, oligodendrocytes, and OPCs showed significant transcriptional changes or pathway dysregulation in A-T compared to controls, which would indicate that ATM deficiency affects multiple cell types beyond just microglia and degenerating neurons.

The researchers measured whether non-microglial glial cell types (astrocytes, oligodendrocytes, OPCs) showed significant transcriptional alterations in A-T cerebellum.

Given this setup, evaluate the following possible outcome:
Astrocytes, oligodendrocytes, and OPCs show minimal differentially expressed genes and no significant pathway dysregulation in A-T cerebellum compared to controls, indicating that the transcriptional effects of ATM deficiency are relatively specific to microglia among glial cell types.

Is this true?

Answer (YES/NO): NO